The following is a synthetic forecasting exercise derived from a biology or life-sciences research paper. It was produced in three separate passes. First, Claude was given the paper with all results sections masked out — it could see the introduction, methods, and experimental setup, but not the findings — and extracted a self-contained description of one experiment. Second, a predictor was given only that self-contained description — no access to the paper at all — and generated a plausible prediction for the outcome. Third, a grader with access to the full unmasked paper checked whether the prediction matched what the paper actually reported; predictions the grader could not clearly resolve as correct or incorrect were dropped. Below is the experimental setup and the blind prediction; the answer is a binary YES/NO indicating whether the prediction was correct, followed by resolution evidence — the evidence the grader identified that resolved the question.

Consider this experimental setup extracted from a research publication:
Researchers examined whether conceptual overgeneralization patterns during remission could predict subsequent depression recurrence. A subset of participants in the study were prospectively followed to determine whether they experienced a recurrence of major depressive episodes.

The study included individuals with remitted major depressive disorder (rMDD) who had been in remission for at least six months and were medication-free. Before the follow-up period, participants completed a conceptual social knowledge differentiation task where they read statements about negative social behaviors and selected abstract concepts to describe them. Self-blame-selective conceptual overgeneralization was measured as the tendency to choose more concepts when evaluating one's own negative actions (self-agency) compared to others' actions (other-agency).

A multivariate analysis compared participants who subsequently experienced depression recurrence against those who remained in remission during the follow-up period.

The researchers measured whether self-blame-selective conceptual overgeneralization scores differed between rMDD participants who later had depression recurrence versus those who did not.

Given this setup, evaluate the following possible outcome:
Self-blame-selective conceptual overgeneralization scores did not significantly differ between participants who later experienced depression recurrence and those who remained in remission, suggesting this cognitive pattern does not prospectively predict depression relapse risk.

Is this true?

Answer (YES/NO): YES